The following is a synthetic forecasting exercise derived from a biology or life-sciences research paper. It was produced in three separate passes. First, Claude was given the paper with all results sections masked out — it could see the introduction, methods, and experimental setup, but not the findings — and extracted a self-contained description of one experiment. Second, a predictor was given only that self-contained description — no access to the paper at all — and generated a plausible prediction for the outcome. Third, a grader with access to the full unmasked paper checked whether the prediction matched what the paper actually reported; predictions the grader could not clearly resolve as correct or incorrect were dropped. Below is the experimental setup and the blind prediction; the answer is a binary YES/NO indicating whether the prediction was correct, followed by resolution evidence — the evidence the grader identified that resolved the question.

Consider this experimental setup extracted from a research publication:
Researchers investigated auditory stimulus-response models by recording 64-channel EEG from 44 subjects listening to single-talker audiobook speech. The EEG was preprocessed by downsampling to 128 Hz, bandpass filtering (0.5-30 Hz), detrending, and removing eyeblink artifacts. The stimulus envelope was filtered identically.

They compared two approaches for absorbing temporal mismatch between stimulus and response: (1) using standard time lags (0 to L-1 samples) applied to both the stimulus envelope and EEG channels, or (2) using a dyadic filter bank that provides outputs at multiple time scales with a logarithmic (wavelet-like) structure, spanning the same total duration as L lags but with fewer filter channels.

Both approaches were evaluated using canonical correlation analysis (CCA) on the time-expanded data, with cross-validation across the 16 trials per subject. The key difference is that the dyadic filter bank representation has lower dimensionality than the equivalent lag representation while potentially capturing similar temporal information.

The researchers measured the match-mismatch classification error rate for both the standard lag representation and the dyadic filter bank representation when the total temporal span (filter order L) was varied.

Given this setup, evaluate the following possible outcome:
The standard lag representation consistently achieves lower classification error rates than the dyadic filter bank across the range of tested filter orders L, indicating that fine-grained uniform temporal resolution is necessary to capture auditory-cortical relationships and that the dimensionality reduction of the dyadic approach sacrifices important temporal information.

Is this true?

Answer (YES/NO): NO